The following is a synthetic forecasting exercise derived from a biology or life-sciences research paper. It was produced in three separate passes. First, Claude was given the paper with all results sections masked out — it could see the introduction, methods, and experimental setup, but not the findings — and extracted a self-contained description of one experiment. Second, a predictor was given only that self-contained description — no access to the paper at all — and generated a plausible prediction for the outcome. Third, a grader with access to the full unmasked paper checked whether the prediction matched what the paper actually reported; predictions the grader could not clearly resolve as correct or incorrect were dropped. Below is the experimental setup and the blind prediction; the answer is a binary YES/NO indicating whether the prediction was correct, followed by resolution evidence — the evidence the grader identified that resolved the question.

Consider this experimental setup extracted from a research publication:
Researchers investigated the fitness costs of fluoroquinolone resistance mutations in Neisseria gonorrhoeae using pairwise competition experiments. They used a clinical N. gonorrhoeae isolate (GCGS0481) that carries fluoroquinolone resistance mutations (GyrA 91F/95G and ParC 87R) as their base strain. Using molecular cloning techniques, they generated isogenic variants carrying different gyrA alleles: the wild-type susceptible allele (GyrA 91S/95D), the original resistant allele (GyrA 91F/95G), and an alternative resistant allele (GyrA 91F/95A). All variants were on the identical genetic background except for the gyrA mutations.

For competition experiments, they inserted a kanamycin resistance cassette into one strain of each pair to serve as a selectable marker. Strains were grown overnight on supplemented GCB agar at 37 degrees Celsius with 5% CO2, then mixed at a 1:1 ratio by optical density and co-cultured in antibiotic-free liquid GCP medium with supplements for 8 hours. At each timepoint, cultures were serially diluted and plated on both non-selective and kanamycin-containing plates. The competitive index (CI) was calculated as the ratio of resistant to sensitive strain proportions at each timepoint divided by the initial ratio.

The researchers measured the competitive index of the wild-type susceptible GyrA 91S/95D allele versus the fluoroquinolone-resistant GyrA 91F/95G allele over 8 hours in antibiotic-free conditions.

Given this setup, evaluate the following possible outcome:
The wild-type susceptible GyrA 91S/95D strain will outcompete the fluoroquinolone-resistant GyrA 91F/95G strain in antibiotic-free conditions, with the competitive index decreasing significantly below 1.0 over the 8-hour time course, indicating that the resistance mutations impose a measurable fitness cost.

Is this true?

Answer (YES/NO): YES